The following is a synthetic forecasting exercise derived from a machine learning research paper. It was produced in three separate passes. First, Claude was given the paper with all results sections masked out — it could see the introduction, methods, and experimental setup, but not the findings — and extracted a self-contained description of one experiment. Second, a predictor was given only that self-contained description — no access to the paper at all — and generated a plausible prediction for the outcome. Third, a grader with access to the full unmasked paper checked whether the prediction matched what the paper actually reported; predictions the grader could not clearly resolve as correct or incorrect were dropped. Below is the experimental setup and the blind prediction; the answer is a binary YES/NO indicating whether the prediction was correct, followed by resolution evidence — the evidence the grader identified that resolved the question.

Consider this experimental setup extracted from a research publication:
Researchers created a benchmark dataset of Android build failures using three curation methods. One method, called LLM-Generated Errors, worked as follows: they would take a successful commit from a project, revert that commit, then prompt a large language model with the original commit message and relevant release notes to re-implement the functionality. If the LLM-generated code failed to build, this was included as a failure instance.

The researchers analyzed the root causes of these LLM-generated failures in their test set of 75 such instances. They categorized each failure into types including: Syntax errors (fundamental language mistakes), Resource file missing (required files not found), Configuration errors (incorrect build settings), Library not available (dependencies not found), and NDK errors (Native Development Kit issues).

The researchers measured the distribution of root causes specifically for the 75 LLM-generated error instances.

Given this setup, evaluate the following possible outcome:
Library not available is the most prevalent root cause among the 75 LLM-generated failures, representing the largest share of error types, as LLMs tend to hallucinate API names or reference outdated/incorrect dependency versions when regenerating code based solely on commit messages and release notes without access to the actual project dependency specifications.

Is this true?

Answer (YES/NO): NO